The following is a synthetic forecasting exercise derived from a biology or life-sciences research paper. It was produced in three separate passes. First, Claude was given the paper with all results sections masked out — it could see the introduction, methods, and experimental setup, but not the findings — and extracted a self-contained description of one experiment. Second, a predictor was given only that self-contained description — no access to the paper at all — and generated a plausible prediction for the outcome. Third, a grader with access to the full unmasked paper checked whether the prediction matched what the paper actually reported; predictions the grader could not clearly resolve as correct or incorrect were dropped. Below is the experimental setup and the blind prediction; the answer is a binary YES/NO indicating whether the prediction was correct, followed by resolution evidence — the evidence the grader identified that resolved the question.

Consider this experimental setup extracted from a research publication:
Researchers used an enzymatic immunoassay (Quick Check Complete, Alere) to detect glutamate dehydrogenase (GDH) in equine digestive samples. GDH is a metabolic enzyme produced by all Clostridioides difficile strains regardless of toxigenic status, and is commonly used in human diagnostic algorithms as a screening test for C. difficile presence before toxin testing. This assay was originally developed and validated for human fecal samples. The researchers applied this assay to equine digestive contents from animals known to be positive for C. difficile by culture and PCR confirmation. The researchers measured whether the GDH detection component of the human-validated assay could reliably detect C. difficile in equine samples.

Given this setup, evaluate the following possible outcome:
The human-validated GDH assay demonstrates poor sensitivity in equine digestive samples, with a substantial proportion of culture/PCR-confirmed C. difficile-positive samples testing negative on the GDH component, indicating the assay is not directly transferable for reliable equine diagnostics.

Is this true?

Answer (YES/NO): NO